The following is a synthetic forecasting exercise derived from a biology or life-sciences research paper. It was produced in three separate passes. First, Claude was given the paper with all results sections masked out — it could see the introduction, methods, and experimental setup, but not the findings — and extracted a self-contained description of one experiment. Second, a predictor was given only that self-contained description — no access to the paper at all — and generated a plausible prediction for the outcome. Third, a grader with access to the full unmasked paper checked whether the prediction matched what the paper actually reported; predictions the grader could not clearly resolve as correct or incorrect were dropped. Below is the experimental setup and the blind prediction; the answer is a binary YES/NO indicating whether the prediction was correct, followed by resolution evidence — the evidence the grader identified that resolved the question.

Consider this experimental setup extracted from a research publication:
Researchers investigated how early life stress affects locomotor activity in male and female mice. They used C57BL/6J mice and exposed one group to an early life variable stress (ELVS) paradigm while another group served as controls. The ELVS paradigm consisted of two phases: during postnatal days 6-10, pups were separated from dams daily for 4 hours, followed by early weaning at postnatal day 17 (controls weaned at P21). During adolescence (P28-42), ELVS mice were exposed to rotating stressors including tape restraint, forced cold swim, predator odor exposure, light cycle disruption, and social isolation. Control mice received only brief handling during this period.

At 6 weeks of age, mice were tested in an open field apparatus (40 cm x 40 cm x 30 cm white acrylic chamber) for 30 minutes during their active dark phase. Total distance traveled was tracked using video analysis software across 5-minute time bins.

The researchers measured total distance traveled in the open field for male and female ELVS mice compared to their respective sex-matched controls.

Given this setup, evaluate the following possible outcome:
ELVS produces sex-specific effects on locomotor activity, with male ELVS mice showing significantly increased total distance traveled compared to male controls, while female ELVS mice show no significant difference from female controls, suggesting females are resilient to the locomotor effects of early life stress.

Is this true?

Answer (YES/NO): NO